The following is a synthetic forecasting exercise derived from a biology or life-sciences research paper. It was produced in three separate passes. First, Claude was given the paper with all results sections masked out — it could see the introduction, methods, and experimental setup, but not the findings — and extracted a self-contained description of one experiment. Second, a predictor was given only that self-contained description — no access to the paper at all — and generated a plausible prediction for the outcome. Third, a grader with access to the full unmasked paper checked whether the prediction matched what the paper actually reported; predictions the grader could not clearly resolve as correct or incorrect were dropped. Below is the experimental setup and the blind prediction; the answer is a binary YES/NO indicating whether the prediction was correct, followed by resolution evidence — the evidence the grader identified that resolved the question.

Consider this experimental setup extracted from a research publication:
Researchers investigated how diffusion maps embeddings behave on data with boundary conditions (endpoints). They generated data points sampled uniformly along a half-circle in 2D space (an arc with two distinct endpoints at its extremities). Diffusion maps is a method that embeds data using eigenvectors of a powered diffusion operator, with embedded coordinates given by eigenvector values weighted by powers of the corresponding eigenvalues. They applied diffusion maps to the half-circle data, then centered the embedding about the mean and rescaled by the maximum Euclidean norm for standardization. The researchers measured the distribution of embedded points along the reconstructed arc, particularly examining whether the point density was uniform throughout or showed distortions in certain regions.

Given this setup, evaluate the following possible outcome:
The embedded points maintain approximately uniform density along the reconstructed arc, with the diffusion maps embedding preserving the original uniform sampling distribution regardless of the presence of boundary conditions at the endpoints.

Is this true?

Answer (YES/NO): NO